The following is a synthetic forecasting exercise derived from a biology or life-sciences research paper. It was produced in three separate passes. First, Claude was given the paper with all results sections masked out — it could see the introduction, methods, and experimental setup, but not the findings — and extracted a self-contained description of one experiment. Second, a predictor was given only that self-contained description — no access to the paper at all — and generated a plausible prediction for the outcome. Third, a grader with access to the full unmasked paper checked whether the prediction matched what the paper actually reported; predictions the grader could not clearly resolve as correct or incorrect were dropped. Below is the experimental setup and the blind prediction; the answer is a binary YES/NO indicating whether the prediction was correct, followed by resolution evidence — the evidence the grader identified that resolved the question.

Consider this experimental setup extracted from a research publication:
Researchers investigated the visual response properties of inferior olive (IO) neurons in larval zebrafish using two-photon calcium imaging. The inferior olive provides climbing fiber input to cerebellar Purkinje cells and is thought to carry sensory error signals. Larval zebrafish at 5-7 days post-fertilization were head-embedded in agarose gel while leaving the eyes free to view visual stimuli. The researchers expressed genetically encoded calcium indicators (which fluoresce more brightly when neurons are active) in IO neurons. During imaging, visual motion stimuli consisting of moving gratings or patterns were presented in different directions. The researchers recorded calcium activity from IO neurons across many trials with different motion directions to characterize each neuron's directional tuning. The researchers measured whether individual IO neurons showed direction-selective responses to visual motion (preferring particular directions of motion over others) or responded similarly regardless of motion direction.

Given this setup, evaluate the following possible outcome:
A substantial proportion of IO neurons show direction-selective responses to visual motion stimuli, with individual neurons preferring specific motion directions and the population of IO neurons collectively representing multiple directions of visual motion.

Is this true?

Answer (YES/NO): YES